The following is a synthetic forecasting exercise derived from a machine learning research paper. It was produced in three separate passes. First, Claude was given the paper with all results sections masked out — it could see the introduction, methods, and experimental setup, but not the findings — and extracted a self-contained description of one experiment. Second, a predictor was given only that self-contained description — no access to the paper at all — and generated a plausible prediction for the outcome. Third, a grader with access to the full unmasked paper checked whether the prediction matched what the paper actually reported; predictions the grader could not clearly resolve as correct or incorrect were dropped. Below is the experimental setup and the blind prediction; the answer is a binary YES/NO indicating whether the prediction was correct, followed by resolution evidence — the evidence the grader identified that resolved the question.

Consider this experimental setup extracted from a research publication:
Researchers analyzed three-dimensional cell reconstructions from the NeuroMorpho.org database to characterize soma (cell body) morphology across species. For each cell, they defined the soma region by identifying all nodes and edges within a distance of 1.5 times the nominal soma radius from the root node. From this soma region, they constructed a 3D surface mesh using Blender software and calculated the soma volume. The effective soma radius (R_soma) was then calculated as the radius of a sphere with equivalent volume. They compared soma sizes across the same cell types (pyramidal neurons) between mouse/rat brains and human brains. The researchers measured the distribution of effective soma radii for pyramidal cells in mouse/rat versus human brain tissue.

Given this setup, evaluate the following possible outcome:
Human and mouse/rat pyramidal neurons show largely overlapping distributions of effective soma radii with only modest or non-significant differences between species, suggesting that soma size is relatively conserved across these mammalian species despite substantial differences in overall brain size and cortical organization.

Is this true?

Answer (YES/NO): NO